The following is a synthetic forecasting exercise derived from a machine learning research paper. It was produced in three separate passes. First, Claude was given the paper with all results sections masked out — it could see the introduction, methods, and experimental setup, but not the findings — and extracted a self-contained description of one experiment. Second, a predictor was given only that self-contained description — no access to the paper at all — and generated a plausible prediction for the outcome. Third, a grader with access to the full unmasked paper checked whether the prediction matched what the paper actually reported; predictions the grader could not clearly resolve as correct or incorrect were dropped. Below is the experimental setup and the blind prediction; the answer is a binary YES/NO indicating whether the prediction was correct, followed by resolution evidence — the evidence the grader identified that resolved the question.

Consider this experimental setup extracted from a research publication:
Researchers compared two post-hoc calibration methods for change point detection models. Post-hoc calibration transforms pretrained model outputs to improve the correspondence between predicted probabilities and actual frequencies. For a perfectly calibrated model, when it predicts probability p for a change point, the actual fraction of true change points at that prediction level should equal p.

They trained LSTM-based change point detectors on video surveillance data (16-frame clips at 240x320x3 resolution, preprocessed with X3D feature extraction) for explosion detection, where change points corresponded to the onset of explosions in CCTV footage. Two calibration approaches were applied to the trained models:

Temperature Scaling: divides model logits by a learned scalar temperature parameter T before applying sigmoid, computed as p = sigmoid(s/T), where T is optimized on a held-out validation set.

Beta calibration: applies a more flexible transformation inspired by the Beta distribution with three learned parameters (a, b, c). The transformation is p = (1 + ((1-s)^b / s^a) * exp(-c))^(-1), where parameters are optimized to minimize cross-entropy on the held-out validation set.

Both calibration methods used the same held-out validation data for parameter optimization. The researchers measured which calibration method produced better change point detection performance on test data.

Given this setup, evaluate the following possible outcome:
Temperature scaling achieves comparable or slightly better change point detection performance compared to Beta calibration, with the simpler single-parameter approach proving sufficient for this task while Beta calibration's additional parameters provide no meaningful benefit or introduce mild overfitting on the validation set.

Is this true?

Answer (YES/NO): NO